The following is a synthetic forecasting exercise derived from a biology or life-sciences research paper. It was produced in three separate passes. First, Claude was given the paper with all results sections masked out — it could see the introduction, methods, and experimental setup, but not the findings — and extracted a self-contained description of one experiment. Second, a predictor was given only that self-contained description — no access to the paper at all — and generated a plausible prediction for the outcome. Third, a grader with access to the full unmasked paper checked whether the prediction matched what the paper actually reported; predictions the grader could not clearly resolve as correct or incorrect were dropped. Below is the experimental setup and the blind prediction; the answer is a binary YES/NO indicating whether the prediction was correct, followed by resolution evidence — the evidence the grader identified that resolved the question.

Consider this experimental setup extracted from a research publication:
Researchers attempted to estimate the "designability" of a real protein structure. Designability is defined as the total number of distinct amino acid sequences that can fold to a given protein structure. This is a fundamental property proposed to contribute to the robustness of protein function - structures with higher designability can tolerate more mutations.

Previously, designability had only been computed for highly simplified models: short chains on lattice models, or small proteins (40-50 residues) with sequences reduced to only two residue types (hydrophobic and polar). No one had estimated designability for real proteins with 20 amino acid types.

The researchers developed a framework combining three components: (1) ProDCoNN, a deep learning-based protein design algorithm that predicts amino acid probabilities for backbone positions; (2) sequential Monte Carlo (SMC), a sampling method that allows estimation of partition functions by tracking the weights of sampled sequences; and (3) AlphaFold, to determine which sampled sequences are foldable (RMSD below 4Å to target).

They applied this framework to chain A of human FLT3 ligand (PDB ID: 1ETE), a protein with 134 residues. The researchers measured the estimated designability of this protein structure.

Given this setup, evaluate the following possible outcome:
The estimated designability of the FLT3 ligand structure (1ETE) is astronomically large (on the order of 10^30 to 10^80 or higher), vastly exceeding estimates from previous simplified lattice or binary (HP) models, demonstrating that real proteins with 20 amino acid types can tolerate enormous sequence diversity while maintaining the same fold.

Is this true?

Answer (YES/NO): YES